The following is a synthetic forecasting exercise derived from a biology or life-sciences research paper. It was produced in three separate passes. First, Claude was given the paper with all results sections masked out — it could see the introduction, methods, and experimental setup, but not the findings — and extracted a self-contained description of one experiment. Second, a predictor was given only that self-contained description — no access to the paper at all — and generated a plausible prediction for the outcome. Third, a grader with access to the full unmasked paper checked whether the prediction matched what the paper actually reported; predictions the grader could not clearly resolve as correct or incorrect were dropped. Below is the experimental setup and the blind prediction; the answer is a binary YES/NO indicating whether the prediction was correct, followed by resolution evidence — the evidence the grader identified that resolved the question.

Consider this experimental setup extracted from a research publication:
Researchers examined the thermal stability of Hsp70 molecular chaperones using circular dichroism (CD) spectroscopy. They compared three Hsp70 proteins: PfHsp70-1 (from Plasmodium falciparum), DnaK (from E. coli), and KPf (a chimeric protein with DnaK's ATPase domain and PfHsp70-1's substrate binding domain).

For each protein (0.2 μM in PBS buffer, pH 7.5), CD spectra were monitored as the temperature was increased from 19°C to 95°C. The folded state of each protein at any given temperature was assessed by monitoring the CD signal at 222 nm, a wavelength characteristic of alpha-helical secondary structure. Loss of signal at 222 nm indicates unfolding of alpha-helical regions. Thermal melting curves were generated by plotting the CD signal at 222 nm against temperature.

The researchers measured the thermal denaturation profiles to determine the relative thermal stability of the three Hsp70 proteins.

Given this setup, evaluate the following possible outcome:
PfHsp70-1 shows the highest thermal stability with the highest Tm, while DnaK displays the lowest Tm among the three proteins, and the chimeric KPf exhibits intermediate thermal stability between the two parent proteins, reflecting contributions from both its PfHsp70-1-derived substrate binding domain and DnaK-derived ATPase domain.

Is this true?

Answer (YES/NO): NO